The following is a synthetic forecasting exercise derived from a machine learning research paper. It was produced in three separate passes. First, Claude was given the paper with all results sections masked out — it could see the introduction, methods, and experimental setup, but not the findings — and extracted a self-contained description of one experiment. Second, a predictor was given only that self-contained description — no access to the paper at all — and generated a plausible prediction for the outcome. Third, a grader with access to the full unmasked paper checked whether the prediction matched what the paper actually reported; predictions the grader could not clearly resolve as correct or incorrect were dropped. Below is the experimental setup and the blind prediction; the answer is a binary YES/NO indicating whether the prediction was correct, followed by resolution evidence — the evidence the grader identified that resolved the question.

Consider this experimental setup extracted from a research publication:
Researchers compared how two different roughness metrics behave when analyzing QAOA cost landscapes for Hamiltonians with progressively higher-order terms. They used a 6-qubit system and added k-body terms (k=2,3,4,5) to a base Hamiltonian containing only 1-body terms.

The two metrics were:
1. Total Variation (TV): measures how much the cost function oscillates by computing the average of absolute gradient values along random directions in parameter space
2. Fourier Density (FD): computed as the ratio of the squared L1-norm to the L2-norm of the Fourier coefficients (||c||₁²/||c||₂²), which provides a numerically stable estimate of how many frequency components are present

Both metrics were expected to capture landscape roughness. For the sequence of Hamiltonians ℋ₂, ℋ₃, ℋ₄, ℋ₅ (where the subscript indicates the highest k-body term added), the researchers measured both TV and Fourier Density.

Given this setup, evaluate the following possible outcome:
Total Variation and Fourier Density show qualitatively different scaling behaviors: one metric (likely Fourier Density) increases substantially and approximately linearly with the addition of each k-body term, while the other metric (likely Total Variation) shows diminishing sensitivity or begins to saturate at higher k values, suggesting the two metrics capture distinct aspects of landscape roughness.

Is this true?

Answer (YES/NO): NO